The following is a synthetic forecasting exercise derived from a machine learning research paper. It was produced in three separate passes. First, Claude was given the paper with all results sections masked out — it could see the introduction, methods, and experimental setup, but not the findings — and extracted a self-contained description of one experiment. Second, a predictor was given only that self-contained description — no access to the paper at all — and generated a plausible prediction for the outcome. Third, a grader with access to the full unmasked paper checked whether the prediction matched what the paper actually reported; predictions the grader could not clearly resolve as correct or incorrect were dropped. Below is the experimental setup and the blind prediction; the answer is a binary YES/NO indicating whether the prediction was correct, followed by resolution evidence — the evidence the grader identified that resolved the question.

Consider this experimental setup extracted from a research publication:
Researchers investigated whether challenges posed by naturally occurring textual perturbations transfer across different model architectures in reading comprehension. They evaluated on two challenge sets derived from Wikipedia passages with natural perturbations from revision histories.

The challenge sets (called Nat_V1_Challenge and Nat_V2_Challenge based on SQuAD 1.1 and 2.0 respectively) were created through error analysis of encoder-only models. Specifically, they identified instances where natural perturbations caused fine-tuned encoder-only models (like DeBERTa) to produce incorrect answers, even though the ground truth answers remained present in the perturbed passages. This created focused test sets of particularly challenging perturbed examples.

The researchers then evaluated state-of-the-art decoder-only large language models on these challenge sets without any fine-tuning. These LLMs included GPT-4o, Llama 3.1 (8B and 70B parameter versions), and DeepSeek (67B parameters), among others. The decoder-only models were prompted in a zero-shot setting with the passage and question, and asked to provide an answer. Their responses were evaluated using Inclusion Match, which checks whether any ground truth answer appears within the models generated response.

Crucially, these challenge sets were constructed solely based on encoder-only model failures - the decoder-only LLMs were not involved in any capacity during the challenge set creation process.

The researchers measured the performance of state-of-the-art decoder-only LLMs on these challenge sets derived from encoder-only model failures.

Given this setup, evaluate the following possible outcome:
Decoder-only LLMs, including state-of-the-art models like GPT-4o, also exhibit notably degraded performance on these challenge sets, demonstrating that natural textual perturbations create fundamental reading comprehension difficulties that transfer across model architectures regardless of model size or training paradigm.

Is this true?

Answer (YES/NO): YES